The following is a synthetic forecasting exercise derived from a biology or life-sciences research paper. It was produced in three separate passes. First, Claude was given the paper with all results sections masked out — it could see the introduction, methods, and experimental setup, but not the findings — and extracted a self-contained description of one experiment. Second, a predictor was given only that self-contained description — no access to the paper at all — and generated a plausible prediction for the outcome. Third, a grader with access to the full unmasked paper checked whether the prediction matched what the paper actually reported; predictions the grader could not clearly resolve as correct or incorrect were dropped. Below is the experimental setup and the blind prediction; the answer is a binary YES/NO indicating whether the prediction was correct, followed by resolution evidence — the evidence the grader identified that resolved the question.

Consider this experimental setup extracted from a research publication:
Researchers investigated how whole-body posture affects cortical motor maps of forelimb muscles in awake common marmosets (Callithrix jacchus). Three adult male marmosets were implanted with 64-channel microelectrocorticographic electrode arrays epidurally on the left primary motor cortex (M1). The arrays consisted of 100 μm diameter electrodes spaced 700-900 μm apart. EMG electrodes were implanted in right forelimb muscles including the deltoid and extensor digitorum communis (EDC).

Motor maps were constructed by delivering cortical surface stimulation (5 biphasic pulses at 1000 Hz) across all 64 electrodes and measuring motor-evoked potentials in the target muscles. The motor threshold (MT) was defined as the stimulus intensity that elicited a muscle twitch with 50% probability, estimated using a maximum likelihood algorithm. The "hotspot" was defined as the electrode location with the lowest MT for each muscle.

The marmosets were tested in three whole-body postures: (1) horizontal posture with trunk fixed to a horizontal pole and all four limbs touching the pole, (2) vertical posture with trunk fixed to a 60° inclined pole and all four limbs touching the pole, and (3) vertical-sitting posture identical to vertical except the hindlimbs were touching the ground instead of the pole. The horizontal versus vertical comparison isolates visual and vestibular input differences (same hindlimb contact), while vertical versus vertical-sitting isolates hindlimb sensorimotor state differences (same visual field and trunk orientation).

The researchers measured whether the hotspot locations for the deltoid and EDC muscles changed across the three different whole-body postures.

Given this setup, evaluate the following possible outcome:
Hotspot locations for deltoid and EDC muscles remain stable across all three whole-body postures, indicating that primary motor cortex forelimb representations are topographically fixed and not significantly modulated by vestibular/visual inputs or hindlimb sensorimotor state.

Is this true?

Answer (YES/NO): NO